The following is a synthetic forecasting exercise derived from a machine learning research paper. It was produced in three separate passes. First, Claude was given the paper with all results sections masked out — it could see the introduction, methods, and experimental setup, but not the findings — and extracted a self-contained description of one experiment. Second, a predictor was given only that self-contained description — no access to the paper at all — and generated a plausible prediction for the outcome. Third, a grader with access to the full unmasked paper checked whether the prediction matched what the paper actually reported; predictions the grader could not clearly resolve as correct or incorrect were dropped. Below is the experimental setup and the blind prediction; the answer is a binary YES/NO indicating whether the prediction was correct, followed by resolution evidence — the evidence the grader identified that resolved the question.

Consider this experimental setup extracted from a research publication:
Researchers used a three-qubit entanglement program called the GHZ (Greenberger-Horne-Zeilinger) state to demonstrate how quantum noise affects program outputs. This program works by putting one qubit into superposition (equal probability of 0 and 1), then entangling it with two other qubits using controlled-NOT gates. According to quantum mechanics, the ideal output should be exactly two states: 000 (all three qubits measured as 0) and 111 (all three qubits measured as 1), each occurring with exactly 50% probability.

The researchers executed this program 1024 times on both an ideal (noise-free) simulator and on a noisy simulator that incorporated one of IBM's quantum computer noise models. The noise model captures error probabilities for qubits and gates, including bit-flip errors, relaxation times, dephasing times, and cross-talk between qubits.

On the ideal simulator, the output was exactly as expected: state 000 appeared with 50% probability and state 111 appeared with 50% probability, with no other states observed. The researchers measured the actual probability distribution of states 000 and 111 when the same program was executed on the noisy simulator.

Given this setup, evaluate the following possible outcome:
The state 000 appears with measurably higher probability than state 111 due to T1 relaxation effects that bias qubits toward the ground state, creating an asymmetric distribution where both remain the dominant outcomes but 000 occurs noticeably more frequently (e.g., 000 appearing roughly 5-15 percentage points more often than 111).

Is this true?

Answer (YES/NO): NO